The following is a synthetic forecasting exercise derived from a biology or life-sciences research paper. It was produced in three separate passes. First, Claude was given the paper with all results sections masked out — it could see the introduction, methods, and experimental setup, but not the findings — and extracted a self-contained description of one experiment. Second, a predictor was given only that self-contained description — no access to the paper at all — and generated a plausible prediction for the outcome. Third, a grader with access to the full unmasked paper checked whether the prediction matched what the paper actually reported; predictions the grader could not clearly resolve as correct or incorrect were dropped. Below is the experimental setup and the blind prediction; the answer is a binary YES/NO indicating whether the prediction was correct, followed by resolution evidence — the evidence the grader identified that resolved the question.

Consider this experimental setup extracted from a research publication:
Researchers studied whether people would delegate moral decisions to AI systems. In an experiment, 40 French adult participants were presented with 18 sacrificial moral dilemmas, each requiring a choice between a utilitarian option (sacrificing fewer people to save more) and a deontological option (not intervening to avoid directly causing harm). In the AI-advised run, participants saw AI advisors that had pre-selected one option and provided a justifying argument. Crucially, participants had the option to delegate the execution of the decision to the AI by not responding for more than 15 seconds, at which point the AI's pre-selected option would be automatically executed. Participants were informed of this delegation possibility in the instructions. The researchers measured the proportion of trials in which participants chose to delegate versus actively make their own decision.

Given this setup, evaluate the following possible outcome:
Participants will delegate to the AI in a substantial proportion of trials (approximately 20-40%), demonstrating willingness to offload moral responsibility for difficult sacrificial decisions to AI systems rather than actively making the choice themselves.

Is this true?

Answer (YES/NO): NO